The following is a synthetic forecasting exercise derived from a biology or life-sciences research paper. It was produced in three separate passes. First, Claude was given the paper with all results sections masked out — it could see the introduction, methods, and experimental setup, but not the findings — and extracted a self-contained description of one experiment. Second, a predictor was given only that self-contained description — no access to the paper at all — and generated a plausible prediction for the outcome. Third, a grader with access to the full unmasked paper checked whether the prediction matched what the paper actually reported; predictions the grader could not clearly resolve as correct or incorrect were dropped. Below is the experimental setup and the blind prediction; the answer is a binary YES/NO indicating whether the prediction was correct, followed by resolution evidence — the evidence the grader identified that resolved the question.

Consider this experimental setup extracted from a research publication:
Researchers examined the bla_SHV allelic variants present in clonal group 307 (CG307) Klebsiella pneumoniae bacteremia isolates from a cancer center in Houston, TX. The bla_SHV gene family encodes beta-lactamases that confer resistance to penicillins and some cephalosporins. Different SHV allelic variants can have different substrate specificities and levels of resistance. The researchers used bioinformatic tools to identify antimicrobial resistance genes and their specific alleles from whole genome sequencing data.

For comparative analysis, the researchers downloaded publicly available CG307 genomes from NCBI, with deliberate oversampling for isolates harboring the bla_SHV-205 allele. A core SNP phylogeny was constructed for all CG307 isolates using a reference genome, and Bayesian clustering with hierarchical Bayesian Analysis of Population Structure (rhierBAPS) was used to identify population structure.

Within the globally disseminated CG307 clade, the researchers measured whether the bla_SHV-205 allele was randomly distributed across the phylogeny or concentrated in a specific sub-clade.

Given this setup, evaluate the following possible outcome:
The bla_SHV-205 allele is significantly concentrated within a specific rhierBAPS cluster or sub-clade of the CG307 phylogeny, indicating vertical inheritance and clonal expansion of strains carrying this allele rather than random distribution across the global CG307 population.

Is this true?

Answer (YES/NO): YES